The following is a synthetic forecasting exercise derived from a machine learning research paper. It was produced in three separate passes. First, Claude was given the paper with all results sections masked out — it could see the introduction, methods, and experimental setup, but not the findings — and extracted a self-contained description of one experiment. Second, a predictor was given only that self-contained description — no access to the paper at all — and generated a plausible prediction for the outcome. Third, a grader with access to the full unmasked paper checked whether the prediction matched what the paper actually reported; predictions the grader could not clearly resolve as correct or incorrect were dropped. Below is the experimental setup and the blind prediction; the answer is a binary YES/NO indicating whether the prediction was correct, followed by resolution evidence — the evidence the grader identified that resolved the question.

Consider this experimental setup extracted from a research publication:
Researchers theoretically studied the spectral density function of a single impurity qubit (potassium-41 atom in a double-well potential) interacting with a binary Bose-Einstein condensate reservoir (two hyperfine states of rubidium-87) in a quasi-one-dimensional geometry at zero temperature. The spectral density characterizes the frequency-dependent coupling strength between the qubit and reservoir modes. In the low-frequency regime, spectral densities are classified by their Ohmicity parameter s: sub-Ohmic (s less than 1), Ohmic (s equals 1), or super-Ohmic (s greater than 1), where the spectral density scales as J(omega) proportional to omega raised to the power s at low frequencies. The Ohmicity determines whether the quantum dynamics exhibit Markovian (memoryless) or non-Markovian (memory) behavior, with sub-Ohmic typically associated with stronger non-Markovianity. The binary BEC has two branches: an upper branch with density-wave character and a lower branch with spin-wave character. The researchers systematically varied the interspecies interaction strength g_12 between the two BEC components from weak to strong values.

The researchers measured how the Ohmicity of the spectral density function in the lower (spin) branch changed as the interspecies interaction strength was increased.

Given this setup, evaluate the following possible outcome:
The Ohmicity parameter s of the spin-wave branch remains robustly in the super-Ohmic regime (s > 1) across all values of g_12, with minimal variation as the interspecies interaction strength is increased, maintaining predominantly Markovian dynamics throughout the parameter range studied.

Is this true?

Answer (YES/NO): NO